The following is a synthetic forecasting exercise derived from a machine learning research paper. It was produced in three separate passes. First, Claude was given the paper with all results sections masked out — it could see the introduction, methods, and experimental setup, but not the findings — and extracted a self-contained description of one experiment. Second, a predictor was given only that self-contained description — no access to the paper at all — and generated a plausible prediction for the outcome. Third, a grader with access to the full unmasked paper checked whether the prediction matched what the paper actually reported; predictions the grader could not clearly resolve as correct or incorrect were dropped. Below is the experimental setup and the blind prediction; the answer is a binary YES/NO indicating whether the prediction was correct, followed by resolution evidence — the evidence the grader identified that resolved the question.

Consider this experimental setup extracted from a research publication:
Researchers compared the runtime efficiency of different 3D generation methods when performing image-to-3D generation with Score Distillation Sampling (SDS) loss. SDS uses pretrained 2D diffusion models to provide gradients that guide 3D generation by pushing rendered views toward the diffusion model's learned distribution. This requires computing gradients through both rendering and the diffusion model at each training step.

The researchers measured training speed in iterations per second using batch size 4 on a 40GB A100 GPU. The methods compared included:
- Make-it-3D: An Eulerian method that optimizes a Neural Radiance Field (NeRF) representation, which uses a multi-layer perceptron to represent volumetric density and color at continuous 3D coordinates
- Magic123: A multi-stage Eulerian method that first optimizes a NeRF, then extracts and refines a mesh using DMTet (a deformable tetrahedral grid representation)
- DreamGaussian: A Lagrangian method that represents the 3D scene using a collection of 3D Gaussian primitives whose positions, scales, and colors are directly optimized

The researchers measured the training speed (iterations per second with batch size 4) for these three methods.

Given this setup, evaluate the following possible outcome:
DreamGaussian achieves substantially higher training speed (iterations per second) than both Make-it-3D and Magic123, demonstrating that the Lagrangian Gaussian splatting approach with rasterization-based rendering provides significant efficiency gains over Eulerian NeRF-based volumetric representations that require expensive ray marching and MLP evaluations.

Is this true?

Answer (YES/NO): YES